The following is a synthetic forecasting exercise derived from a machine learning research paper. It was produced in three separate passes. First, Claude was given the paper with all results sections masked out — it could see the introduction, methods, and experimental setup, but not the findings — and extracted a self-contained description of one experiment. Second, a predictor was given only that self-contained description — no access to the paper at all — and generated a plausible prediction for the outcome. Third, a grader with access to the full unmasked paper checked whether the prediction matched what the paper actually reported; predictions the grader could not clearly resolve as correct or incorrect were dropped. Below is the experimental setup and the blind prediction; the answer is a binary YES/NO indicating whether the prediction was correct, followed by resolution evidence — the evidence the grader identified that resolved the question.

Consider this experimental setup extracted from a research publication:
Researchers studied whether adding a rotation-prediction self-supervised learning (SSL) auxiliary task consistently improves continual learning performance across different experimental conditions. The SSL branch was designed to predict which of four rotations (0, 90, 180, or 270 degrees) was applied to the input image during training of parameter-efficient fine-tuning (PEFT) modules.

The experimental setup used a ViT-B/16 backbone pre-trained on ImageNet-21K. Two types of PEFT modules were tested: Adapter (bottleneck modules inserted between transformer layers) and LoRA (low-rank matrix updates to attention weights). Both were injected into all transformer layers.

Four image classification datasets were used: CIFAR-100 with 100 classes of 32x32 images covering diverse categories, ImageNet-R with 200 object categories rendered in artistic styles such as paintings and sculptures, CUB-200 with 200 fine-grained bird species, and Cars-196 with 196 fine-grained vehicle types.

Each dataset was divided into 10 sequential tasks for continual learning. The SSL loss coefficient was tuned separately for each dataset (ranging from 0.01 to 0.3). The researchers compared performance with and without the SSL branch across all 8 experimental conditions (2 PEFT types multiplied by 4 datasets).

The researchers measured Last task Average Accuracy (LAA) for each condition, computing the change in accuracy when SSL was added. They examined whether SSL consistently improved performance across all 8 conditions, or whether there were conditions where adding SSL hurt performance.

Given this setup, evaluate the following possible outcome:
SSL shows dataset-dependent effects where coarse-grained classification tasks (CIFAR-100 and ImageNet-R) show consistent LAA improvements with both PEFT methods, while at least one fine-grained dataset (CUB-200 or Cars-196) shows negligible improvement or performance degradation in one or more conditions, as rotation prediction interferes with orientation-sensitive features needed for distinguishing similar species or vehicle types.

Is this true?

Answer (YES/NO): YES